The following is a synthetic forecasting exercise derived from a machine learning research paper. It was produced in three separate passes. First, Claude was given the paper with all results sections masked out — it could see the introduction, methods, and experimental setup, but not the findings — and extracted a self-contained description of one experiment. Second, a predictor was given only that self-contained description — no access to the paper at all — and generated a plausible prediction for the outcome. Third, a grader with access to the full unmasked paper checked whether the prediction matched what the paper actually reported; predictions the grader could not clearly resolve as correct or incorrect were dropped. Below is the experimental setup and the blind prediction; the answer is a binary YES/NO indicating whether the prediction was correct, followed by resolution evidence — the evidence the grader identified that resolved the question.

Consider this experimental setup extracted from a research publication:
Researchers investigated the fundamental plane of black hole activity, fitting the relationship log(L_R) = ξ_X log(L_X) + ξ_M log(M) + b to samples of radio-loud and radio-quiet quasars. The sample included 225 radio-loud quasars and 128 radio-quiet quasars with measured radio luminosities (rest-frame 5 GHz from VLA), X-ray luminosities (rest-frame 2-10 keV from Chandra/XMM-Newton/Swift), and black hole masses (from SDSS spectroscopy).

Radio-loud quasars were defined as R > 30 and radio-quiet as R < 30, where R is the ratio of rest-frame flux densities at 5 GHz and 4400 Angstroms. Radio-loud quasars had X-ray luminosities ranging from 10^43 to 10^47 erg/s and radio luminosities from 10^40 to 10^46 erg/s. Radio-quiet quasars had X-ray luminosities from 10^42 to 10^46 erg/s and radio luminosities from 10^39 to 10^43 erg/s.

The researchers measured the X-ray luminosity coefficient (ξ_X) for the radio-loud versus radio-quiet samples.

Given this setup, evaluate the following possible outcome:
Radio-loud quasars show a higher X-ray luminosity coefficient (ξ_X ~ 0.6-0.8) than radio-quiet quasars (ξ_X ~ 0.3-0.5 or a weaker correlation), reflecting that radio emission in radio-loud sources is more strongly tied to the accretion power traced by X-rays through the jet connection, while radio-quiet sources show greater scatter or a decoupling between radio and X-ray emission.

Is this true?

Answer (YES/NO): NO